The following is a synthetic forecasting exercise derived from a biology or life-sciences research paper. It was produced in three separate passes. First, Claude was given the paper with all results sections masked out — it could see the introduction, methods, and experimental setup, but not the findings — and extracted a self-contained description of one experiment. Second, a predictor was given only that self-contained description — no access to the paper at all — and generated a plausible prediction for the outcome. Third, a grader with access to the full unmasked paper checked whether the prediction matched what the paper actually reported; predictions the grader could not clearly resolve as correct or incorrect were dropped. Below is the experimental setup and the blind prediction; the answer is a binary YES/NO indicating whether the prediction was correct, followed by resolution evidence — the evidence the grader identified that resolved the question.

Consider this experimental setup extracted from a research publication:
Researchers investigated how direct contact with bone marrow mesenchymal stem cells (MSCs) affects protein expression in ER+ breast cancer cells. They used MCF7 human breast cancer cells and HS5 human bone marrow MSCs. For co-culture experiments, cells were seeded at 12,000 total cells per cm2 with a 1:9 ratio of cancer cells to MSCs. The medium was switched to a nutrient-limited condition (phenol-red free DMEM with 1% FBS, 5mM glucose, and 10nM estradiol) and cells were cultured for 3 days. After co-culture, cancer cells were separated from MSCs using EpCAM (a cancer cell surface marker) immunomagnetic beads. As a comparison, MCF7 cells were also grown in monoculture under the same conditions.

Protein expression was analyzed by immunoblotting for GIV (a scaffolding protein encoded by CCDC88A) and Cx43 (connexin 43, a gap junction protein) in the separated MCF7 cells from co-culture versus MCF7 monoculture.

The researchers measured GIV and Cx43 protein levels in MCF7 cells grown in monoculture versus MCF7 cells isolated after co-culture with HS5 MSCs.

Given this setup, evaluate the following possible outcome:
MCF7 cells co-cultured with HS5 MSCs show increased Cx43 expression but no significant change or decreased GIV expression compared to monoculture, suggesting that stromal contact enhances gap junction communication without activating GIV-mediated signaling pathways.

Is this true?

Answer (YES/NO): NO